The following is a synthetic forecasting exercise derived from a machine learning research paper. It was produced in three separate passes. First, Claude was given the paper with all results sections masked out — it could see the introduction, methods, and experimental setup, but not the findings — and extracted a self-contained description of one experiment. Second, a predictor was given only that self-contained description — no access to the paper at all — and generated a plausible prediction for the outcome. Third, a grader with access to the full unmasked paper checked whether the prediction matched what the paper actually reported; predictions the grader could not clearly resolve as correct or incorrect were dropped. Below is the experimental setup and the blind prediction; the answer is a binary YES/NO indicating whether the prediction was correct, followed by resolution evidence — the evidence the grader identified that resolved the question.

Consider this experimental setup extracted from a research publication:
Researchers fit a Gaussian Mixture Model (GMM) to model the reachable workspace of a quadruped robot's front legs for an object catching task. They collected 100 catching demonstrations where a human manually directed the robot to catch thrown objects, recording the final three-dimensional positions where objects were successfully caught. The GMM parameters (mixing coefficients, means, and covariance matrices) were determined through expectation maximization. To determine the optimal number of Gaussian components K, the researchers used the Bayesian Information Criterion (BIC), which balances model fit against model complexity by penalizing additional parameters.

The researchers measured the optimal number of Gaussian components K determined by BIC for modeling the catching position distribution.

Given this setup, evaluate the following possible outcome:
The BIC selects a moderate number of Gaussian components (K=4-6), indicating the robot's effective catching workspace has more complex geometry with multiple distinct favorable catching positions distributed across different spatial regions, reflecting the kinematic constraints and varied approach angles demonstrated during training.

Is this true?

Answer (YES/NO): NO